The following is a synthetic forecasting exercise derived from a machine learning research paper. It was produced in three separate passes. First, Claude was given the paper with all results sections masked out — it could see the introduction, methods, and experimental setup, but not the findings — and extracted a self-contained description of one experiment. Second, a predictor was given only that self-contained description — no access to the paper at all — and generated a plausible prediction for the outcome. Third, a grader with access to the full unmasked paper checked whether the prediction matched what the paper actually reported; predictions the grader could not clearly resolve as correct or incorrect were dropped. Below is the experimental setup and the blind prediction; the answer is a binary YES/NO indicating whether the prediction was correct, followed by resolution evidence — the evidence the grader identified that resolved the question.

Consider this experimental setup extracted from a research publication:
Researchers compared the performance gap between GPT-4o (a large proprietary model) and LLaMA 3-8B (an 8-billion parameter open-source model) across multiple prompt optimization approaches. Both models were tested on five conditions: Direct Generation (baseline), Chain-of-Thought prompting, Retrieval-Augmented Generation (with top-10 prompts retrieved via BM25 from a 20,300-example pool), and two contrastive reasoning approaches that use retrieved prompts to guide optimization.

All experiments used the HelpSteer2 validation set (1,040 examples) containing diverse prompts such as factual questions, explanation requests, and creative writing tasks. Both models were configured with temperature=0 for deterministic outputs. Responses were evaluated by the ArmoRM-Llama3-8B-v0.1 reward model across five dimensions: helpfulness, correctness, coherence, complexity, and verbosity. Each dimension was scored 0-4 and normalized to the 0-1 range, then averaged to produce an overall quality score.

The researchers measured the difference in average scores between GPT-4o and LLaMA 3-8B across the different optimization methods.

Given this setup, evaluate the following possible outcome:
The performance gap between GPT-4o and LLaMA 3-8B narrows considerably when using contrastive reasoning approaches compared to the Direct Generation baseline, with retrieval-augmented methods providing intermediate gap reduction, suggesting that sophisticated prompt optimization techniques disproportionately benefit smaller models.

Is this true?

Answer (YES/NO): NO